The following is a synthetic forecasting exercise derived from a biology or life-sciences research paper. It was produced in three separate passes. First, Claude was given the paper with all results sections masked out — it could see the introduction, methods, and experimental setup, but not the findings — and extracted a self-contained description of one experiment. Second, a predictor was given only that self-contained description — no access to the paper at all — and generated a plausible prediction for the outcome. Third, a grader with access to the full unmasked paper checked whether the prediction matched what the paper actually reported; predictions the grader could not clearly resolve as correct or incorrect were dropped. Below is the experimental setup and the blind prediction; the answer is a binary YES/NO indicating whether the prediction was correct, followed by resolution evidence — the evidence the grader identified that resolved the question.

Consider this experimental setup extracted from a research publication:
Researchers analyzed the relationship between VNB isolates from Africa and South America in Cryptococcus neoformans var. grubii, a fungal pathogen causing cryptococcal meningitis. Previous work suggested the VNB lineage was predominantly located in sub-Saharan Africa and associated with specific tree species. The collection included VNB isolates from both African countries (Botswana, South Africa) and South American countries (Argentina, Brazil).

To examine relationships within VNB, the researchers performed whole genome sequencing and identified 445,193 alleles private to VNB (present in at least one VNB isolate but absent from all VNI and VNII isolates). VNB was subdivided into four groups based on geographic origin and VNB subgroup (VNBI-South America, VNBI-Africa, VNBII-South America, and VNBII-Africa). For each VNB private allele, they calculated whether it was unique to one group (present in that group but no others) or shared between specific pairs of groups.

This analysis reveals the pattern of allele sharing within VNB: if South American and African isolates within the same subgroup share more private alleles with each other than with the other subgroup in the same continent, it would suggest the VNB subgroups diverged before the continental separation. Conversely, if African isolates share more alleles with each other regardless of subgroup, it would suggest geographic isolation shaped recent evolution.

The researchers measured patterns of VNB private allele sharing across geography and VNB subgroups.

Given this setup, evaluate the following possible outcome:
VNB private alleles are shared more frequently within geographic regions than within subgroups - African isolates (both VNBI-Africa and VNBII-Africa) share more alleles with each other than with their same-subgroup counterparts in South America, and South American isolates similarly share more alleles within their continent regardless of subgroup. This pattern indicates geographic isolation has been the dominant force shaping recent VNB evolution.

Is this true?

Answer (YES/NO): NO